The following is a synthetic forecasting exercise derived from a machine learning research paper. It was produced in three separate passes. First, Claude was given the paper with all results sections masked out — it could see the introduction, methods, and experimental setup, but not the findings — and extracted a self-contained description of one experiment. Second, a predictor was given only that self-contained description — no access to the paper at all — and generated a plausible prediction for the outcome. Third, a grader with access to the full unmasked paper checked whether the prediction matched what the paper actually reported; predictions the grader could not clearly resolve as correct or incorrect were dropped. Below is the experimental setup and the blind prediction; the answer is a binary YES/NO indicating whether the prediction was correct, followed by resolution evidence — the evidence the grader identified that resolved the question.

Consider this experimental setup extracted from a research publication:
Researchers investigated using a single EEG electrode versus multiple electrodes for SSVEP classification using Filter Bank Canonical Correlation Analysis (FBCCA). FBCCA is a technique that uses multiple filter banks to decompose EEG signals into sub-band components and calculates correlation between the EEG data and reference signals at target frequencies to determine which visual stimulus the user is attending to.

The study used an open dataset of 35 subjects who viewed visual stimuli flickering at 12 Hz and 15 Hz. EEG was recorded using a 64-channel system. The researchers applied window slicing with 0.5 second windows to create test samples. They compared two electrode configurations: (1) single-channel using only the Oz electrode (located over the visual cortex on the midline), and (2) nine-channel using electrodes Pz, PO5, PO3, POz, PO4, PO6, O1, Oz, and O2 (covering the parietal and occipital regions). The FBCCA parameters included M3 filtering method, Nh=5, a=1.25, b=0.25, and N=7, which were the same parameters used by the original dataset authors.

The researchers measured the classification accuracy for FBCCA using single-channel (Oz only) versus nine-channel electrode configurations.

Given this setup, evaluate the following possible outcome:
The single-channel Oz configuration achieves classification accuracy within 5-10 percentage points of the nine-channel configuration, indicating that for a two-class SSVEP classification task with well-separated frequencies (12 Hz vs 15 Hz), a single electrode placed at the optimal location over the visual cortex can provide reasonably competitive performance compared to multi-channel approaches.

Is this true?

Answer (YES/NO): NO